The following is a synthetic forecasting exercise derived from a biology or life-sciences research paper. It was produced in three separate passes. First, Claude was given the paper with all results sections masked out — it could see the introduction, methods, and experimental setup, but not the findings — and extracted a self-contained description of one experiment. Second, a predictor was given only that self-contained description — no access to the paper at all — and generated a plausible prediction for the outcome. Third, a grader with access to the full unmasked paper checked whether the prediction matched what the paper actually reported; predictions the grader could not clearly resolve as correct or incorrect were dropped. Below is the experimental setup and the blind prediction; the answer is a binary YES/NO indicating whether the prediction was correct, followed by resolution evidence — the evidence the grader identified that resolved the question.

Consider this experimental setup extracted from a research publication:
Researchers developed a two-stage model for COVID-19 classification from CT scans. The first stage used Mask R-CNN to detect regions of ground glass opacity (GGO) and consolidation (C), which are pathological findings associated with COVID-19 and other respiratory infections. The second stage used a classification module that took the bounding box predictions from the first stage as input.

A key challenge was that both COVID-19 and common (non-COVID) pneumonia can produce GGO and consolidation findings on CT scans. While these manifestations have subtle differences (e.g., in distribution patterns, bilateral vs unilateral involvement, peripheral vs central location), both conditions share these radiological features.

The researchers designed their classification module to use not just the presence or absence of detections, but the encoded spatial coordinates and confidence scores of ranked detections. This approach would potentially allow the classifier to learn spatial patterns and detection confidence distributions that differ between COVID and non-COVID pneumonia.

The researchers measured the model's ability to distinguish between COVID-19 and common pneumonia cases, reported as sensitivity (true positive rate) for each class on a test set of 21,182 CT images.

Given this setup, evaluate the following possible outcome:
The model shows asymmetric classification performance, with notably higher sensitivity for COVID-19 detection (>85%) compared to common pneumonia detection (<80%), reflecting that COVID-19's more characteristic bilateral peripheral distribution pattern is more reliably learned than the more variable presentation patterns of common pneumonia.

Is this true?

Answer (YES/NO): NO